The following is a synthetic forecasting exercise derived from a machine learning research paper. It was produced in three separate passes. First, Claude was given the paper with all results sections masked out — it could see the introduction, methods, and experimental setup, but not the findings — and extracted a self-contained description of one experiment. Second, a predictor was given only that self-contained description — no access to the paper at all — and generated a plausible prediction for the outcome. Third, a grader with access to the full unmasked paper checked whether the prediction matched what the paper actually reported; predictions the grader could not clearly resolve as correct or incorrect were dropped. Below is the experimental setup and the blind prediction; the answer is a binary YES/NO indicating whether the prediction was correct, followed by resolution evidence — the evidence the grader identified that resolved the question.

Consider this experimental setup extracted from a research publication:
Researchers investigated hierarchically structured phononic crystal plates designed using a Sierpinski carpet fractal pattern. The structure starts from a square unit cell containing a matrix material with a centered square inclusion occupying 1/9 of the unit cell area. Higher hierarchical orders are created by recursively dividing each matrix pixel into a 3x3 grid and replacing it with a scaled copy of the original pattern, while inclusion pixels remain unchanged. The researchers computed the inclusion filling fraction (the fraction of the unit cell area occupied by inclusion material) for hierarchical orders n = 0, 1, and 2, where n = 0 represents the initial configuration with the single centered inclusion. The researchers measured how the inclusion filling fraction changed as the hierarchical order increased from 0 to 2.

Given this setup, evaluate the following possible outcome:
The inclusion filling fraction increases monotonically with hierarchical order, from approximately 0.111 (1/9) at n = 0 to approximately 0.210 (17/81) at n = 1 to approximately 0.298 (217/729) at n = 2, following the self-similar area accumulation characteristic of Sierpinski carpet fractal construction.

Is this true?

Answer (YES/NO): YES